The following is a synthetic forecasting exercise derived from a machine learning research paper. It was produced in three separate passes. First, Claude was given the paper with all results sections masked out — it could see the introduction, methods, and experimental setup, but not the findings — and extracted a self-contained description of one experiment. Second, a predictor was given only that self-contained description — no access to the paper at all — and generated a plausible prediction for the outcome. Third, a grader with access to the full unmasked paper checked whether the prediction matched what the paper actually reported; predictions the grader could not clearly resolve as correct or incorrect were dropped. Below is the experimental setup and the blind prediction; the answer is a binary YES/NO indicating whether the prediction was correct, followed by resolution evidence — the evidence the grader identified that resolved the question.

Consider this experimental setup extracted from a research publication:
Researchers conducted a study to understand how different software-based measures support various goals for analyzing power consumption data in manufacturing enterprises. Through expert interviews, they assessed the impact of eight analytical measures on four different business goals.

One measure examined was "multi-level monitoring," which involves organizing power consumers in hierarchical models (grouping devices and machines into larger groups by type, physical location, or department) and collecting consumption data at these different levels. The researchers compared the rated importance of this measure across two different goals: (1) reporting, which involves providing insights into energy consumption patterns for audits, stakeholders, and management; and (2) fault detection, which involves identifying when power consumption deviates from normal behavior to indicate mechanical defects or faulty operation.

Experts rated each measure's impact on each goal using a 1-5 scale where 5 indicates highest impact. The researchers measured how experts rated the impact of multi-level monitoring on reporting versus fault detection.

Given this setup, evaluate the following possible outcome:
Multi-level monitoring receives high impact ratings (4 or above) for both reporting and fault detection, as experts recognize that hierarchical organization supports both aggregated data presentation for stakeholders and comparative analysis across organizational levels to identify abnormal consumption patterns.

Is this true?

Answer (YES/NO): NO